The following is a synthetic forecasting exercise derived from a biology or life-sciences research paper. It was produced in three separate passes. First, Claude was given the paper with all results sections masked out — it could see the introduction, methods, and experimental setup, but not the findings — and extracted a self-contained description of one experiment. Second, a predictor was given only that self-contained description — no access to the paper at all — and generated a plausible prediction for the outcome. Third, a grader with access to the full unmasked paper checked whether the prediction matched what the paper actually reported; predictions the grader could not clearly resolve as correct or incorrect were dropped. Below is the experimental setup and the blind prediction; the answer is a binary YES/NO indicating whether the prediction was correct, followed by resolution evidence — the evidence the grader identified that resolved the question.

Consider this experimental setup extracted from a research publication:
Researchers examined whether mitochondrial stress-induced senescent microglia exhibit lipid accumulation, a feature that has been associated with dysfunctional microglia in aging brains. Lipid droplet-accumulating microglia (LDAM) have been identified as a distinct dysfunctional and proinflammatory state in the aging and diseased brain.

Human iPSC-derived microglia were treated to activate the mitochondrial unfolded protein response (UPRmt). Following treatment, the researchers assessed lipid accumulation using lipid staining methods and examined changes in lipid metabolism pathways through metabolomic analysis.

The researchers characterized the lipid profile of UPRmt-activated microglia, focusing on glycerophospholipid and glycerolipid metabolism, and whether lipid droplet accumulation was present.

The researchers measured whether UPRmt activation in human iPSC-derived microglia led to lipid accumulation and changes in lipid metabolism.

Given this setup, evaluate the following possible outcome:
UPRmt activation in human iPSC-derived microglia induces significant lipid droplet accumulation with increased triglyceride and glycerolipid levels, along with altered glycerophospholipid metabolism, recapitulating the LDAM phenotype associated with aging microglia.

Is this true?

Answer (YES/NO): NO